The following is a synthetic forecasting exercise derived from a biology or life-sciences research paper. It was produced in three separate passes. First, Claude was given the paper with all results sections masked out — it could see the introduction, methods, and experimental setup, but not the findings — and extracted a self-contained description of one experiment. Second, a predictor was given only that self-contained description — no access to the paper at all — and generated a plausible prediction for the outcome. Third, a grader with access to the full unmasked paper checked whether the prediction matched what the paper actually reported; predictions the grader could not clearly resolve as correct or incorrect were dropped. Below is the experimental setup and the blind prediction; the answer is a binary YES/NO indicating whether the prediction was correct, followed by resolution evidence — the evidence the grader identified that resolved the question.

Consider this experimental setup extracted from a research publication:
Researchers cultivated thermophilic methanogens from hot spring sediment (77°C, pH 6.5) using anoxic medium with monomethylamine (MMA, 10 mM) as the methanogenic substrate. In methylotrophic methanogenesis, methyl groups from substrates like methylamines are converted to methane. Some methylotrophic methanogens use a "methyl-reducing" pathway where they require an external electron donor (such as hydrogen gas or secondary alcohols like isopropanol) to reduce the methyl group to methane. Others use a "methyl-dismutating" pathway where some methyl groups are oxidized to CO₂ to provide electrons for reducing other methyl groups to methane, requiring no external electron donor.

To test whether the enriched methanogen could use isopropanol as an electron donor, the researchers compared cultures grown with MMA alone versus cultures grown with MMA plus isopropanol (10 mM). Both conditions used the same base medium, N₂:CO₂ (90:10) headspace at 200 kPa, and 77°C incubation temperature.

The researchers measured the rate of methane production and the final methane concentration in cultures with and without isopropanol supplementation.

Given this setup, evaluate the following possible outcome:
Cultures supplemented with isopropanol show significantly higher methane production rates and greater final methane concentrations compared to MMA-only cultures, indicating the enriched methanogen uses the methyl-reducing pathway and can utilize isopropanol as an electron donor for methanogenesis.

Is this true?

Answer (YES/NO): NO